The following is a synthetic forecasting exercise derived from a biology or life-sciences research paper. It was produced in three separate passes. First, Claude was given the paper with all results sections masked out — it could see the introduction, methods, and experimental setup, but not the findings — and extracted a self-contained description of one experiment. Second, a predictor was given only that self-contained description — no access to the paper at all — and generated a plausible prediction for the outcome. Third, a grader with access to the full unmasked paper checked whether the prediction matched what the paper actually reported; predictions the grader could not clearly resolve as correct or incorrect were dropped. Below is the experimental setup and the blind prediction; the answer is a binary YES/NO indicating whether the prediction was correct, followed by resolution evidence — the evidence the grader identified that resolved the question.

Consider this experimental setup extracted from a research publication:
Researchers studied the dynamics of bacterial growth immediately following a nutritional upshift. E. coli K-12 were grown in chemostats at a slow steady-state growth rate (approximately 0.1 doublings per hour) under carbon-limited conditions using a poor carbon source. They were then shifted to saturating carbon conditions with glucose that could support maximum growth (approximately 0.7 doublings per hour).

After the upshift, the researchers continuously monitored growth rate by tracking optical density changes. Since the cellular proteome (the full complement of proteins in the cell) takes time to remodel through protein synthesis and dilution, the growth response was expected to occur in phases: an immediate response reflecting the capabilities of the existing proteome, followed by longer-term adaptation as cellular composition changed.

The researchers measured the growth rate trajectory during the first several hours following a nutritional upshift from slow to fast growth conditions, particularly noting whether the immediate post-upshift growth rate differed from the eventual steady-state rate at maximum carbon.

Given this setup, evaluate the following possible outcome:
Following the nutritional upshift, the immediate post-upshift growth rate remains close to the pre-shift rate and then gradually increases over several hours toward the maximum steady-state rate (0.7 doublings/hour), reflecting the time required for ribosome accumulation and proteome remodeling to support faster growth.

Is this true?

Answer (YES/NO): NO